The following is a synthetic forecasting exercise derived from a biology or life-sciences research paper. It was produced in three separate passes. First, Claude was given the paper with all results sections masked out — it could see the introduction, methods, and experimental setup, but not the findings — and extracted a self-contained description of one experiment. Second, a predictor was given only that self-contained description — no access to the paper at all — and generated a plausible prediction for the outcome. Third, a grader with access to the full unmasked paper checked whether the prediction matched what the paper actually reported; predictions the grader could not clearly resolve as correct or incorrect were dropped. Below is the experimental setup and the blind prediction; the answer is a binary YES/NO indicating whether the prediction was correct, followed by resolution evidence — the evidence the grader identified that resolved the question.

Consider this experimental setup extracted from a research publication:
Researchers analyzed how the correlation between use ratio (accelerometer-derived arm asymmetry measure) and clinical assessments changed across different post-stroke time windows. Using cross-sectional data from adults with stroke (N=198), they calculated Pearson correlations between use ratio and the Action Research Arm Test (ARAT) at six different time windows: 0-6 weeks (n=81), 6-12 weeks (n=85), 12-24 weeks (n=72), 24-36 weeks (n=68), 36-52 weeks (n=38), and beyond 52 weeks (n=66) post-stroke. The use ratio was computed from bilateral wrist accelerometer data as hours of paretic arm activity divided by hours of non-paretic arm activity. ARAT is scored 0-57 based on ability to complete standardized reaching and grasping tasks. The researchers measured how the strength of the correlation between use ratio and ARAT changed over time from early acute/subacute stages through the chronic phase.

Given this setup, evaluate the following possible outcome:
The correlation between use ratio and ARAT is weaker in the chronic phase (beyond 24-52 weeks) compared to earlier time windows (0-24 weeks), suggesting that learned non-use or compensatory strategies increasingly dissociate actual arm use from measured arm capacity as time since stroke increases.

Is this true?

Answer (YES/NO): YES